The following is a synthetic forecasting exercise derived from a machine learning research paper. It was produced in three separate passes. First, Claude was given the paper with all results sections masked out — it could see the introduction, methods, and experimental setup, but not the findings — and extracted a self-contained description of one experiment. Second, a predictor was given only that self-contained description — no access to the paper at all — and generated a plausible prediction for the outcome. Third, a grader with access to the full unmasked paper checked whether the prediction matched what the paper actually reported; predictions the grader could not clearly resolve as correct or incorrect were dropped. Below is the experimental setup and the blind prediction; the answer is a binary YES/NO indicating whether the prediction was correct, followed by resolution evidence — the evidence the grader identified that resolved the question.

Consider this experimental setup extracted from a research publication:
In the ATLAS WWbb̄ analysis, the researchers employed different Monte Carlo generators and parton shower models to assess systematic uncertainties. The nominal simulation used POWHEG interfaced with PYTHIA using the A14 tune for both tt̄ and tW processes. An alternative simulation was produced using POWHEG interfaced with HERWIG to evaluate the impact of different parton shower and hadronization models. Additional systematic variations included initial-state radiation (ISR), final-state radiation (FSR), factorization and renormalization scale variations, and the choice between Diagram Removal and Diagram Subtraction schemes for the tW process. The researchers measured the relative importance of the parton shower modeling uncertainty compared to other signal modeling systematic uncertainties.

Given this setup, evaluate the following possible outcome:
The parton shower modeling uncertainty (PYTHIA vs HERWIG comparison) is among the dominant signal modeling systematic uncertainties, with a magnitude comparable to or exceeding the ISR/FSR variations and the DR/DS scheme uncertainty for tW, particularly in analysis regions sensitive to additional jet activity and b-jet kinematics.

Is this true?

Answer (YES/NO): NO